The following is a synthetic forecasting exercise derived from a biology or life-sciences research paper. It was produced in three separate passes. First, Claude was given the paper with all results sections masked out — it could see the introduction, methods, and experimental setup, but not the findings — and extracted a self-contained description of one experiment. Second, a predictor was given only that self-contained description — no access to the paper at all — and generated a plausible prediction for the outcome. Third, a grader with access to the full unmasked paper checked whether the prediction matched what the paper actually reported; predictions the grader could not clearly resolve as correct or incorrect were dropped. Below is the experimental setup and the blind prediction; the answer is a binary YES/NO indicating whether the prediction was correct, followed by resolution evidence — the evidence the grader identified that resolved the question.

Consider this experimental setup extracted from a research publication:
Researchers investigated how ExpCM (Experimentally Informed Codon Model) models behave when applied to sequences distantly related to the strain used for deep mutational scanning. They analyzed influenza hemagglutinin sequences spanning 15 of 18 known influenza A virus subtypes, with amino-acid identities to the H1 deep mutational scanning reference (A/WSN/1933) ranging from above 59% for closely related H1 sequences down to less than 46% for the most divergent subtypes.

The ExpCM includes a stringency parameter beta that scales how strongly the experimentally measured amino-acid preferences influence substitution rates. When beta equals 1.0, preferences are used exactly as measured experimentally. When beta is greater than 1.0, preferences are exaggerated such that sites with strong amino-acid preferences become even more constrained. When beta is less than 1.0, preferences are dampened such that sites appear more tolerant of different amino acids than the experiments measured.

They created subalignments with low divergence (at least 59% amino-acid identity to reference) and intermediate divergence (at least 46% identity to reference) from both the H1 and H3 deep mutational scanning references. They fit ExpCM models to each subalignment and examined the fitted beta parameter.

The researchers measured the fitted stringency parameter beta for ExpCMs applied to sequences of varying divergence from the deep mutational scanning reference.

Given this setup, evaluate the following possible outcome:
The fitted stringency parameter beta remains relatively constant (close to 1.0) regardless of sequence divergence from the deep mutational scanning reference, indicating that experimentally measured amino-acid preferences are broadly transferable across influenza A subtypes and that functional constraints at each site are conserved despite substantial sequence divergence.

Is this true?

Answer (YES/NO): NO